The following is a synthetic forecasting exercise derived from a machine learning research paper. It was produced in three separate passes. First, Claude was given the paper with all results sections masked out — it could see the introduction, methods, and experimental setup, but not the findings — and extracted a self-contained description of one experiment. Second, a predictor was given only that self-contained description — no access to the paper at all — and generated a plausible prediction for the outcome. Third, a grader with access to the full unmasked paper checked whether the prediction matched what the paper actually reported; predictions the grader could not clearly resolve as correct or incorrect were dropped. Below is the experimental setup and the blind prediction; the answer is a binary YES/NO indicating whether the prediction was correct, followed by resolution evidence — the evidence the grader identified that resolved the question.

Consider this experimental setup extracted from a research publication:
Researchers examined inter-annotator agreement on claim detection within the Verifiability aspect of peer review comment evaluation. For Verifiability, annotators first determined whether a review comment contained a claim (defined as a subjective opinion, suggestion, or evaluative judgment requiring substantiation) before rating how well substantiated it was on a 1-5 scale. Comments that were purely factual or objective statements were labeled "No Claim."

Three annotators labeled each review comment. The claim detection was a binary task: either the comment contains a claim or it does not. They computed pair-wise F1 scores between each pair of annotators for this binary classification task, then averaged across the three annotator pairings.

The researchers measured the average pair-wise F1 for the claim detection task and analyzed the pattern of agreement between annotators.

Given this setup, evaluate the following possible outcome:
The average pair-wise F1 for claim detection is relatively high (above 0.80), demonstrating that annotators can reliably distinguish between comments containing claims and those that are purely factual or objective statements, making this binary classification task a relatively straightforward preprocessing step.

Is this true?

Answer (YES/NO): NO